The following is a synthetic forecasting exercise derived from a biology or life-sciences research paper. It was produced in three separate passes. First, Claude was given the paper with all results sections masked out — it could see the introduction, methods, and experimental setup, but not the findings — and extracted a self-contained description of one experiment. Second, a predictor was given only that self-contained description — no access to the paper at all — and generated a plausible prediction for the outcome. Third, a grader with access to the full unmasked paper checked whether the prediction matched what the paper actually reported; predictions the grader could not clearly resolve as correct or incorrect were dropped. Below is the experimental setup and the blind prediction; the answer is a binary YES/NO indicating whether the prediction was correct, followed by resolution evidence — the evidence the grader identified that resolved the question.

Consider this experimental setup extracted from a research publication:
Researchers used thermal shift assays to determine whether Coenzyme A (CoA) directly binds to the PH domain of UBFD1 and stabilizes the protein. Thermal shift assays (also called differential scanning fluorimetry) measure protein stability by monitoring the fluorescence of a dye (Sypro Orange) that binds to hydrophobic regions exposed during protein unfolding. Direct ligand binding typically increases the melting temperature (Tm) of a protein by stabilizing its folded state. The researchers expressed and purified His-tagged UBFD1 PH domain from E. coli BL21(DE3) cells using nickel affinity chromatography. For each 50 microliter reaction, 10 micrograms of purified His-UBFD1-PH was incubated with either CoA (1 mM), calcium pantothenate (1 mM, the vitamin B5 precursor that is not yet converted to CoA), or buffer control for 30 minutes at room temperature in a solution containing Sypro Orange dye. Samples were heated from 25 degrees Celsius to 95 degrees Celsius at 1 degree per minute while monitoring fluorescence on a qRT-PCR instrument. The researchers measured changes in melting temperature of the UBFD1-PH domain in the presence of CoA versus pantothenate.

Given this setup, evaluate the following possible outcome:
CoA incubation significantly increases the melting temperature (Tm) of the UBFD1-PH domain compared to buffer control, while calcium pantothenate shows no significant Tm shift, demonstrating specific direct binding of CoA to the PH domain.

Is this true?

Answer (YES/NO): YES